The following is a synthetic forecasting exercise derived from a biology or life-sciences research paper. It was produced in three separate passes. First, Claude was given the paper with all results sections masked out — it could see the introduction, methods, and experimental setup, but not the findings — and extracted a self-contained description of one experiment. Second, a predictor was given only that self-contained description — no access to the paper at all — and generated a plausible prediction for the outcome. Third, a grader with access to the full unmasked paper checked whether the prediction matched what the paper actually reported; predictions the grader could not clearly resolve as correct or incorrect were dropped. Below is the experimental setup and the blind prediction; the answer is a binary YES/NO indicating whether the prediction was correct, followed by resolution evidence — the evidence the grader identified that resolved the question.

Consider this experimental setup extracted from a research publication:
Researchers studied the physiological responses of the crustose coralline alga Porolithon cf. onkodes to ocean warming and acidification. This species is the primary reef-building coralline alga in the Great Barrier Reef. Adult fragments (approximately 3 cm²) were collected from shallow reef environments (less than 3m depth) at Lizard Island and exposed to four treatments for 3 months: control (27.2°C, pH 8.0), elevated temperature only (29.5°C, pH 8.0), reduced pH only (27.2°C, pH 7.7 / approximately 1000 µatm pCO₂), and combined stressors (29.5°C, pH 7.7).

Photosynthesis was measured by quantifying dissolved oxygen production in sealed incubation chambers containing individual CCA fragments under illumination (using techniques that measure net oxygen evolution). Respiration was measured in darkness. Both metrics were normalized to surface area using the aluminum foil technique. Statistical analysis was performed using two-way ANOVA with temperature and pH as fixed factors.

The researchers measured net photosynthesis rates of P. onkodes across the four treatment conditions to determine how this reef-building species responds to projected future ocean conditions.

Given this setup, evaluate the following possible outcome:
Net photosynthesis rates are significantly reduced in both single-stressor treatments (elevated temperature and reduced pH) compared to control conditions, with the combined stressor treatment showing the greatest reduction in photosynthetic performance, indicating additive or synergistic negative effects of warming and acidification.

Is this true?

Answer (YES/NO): NO